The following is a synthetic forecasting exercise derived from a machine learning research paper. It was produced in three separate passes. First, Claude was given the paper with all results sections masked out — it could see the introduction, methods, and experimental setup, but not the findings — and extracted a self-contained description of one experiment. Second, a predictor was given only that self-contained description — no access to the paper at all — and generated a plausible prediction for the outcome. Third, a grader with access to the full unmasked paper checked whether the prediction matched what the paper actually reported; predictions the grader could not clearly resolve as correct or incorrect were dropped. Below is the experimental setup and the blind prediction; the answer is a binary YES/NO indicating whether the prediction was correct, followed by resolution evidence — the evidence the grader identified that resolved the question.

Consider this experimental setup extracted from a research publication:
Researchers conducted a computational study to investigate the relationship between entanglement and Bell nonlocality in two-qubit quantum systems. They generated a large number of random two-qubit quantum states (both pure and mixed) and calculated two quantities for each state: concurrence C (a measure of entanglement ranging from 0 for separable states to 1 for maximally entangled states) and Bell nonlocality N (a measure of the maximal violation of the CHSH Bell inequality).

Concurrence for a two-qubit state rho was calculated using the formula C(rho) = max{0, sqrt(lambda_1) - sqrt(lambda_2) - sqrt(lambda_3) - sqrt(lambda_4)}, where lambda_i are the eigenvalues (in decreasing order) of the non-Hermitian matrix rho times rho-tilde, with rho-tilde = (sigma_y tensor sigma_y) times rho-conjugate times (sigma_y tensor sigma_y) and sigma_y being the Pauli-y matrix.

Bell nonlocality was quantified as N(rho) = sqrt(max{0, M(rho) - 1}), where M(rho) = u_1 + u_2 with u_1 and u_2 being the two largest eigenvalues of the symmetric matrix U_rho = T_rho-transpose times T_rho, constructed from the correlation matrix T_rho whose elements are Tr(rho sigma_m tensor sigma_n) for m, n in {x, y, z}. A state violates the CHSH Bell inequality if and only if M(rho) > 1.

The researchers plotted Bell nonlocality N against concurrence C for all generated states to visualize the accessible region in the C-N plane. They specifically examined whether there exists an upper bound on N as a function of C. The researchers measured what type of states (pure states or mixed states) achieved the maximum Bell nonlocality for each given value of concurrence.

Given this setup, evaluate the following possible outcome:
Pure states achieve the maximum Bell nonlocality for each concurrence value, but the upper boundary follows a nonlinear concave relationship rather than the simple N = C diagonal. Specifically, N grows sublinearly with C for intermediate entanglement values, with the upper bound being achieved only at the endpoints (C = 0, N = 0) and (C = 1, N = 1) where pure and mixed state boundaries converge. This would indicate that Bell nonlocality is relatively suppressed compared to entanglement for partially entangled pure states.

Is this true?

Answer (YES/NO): NO